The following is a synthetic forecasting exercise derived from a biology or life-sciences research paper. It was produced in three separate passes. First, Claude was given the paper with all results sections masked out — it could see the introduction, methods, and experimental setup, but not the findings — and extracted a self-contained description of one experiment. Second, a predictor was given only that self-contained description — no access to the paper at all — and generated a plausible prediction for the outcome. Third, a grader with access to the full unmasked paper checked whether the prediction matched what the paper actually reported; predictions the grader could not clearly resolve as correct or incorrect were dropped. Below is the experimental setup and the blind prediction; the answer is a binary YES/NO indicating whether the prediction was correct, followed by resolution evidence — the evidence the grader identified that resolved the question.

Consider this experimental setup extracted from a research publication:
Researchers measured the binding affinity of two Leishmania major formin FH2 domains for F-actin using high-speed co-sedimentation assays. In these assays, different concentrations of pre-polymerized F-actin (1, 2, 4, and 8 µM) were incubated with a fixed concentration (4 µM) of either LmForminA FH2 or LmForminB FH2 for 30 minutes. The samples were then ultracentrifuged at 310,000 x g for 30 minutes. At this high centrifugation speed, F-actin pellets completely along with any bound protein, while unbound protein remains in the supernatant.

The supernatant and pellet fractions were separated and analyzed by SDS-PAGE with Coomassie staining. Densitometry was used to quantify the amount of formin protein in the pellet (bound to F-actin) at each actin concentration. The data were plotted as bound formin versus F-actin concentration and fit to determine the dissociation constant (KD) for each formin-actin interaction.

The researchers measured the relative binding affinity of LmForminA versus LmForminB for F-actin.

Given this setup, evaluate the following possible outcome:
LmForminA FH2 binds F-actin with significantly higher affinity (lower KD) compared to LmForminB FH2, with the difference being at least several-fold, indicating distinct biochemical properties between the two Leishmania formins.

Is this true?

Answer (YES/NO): NO